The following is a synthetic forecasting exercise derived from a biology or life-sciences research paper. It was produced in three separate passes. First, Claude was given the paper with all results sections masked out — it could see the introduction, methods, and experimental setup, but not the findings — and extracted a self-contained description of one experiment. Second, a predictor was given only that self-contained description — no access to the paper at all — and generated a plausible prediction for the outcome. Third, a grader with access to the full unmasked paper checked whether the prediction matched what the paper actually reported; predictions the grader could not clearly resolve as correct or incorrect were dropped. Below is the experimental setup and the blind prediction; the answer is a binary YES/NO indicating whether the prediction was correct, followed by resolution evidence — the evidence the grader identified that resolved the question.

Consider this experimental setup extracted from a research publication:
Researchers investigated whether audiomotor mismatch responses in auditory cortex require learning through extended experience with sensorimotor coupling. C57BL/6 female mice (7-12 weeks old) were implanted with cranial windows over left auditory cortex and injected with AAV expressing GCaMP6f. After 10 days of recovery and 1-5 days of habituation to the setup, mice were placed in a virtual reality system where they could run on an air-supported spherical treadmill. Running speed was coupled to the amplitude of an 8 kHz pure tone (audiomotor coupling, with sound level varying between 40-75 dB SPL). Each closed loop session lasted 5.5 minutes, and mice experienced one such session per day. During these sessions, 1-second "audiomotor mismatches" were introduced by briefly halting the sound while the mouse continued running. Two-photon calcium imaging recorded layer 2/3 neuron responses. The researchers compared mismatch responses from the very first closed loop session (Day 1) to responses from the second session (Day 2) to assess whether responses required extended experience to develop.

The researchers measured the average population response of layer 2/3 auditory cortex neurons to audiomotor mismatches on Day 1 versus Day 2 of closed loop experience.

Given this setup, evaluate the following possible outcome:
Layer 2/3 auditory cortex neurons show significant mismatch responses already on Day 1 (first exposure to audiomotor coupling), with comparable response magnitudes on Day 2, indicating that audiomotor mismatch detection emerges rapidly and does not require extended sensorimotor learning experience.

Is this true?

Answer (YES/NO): YES